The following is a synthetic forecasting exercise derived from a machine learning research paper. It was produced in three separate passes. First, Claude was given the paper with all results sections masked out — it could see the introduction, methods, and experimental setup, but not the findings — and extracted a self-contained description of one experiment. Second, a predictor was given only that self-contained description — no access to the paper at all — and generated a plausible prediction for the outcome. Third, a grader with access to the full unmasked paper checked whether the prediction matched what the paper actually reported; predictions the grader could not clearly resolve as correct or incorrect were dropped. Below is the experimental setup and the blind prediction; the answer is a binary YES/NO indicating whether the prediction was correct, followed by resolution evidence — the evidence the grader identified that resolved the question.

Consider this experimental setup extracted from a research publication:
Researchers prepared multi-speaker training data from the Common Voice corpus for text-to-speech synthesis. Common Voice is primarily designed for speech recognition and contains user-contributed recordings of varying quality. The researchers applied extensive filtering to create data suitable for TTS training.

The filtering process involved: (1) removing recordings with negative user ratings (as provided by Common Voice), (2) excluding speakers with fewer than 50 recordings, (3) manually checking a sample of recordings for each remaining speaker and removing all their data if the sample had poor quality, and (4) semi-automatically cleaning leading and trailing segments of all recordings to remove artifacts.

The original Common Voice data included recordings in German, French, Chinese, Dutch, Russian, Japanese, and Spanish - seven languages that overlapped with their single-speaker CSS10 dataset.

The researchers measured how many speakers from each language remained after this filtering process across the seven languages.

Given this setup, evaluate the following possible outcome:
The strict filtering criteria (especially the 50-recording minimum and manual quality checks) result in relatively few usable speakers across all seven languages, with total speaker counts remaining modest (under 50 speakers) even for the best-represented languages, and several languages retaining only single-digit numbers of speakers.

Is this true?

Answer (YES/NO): YES